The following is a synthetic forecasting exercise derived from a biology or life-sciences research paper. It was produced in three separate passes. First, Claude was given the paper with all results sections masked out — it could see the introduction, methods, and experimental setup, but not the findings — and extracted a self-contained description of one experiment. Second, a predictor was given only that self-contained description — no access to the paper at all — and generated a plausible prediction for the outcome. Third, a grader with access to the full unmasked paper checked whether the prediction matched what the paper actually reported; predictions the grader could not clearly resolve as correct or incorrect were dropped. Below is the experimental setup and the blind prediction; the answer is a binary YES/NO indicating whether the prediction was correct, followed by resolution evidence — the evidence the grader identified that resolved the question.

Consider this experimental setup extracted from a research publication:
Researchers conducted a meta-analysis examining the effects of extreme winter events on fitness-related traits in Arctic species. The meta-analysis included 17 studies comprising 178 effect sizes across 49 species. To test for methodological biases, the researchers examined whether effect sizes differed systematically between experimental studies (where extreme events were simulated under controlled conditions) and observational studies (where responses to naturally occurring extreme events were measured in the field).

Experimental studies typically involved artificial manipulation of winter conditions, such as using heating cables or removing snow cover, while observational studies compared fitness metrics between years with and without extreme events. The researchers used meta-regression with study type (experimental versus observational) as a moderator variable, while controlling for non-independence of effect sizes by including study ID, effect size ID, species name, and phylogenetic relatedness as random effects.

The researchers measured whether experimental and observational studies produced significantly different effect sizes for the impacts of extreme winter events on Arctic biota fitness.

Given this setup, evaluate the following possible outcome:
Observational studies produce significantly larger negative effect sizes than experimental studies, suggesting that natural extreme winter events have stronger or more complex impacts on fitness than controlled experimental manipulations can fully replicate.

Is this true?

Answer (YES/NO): NO